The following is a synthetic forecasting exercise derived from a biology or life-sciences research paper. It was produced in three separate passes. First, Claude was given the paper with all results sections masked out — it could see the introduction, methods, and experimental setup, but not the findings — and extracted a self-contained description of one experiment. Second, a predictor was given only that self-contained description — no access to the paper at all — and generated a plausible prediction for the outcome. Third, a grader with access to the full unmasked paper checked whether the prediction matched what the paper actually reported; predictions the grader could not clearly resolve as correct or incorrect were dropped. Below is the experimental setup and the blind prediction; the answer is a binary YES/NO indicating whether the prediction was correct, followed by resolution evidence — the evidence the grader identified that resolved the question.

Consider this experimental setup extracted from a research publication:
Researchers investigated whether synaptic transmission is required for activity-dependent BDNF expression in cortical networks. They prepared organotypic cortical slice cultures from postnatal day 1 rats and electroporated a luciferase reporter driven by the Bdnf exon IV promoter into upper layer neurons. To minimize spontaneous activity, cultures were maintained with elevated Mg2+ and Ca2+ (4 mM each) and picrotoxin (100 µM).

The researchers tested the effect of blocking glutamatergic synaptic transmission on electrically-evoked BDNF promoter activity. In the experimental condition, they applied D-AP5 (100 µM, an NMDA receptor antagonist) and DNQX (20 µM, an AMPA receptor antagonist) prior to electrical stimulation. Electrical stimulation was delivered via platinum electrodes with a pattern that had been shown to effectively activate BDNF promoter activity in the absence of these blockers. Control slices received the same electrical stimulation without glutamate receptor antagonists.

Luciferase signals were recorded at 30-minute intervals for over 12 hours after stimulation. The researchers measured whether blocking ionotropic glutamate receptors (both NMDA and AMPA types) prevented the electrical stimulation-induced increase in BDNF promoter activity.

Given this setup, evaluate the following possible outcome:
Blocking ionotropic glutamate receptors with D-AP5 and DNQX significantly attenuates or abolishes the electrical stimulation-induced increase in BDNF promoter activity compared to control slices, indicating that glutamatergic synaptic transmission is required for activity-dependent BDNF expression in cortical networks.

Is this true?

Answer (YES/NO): YES